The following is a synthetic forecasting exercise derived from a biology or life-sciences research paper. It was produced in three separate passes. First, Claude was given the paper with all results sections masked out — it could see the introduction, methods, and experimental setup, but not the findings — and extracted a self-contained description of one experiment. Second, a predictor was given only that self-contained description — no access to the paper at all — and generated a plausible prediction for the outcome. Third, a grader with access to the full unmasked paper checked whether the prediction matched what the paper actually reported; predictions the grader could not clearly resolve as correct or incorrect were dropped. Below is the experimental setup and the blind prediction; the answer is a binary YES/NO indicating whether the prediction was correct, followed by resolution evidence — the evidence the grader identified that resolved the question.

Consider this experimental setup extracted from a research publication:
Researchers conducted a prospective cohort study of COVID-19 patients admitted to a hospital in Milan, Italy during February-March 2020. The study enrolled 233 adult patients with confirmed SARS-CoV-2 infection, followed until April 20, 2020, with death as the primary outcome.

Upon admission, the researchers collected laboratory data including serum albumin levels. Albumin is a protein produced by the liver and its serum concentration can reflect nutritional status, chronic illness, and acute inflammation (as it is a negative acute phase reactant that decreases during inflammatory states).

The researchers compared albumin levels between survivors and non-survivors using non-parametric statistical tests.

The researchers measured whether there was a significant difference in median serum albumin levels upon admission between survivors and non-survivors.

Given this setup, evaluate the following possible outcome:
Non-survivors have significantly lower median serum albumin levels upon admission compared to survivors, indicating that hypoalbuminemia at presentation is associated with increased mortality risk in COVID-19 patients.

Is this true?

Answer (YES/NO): YES